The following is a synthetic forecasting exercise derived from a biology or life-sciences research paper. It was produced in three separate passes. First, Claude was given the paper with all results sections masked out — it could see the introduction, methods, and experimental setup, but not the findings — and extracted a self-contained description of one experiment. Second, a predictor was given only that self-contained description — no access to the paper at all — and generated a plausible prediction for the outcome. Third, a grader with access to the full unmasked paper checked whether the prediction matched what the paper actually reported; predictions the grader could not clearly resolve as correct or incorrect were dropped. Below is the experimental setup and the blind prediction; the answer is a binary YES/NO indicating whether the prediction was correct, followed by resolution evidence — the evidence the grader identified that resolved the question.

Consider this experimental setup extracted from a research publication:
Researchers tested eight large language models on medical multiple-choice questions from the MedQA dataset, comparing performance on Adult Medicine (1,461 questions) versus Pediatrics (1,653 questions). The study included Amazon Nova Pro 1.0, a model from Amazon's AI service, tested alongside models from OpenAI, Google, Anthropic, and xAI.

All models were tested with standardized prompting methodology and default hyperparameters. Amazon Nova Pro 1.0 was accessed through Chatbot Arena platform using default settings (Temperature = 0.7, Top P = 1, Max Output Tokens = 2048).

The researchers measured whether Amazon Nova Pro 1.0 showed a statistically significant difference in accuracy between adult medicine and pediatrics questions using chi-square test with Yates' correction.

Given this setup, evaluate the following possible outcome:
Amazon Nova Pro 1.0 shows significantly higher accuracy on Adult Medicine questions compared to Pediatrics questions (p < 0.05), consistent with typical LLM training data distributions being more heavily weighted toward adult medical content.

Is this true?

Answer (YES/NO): YES